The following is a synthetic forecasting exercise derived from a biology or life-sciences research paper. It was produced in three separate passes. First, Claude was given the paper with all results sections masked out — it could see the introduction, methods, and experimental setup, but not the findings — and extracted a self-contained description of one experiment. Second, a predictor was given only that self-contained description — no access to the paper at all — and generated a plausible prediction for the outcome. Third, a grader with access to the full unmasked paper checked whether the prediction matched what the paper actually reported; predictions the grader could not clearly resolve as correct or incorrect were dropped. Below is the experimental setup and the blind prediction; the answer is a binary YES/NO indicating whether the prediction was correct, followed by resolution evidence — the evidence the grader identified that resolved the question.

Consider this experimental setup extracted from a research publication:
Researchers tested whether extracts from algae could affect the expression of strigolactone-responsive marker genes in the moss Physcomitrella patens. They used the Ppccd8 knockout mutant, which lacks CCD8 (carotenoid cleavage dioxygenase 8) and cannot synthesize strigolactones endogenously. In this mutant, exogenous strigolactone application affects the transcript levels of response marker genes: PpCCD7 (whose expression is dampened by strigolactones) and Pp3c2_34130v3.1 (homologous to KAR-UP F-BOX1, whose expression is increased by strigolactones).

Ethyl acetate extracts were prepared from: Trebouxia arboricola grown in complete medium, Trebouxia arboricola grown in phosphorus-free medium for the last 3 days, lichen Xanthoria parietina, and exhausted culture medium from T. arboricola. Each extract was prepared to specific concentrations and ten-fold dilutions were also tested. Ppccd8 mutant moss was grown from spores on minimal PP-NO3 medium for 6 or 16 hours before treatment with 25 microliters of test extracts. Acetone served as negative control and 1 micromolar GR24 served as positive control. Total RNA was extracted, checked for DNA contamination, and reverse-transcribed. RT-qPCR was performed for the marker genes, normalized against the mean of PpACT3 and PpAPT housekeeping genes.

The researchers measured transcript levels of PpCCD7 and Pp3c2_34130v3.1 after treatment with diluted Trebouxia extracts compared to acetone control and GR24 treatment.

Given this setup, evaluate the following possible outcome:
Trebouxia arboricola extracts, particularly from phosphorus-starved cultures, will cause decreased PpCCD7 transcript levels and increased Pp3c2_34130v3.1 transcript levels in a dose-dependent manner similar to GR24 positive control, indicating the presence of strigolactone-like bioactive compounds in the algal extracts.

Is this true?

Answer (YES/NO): NO